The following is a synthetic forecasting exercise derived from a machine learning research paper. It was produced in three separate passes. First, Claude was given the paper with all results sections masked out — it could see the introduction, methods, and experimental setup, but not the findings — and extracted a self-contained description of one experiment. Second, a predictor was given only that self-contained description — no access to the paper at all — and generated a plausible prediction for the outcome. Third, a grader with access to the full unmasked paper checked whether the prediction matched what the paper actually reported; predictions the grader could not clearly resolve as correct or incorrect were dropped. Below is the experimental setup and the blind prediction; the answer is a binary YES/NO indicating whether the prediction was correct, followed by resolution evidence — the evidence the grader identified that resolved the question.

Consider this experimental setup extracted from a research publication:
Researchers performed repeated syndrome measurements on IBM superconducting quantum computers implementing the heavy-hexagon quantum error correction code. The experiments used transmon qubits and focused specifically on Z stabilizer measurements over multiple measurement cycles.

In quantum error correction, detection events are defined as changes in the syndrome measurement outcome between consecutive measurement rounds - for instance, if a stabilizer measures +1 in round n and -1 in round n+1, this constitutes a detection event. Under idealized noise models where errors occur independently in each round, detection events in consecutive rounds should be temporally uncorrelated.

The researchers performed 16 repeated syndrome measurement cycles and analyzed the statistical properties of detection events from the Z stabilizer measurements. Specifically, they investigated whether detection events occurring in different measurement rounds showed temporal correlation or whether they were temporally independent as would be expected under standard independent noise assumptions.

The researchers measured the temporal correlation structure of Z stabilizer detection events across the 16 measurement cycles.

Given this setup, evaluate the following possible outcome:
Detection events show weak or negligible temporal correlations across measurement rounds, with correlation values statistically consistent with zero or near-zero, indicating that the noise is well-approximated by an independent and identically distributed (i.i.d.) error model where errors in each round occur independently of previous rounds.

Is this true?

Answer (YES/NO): NO